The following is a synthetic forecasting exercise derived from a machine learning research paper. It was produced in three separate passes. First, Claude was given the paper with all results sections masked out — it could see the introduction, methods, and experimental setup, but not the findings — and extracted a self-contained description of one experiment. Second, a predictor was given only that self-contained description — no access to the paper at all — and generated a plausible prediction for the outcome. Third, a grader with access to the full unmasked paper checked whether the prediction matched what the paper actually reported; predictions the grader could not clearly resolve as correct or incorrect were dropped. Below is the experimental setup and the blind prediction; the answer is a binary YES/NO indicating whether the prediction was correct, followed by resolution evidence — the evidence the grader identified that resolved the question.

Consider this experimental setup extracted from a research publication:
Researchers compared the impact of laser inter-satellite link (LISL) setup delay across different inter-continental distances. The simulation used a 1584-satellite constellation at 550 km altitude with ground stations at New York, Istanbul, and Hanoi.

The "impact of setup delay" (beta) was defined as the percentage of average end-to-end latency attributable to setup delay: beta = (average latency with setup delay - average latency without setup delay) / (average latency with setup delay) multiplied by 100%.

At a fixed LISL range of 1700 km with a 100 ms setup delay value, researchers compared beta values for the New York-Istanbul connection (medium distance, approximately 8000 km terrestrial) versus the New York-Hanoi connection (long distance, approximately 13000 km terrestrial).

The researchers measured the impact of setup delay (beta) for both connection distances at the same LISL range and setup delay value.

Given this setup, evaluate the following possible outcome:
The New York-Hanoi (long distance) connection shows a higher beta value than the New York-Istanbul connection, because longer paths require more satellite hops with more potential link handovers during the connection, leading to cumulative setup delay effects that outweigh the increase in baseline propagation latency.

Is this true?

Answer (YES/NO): NO